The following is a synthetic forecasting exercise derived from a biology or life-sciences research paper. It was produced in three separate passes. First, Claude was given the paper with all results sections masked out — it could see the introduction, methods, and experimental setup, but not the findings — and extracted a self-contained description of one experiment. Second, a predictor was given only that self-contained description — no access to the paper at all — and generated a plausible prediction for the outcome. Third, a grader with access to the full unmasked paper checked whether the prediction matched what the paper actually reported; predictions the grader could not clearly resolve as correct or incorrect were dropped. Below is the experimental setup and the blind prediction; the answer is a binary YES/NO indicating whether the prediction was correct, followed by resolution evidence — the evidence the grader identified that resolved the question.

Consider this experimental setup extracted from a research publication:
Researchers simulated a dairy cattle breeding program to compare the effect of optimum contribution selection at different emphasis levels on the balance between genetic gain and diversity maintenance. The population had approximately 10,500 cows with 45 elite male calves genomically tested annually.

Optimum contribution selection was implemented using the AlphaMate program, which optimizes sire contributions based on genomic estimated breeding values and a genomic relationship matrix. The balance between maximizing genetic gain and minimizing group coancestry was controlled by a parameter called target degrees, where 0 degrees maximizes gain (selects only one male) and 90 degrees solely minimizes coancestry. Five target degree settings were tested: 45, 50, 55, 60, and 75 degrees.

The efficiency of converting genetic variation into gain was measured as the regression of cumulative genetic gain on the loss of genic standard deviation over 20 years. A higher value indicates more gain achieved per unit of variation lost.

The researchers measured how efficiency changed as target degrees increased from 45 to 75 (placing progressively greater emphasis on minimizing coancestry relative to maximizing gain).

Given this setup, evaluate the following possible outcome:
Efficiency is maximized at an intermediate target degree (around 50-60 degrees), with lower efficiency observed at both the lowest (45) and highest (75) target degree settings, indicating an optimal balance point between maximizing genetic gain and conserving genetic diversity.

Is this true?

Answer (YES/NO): NO